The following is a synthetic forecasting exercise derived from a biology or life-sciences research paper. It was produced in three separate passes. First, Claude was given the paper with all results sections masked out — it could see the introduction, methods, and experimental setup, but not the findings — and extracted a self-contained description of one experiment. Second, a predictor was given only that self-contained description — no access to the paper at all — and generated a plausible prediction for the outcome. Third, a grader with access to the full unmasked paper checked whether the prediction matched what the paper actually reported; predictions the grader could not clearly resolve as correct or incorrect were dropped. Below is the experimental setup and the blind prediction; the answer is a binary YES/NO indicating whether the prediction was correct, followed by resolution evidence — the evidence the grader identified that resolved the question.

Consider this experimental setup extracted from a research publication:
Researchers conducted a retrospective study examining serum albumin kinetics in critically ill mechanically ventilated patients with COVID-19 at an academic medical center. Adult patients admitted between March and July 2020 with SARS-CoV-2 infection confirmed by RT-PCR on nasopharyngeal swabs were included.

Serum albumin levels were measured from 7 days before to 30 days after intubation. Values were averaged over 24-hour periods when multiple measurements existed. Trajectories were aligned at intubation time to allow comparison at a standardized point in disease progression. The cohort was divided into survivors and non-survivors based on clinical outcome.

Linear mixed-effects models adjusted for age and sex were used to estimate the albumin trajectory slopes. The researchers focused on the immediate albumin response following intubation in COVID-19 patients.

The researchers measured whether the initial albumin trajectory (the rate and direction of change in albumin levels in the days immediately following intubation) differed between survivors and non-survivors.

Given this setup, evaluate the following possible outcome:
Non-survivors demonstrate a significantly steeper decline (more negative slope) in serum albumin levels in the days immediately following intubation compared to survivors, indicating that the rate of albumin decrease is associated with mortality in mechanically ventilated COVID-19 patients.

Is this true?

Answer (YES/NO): NO